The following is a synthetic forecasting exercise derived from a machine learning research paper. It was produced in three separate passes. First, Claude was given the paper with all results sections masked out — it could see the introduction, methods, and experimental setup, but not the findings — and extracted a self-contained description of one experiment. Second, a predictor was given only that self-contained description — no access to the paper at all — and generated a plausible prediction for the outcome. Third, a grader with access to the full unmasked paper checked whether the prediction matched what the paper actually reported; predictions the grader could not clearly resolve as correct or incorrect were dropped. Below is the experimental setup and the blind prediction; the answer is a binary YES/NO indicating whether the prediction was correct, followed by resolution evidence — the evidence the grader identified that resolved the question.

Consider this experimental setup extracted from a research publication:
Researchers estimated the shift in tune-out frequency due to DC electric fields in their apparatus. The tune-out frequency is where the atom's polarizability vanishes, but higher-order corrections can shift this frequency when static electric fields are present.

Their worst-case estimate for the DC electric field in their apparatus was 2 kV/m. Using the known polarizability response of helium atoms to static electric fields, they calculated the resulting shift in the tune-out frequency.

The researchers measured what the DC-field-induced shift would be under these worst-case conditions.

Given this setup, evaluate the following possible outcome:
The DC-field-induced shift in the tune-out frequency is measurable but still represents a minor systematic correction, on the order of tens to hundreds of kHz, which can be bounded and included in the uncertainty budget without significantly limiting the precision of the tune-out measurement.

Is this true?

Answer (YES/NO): NO